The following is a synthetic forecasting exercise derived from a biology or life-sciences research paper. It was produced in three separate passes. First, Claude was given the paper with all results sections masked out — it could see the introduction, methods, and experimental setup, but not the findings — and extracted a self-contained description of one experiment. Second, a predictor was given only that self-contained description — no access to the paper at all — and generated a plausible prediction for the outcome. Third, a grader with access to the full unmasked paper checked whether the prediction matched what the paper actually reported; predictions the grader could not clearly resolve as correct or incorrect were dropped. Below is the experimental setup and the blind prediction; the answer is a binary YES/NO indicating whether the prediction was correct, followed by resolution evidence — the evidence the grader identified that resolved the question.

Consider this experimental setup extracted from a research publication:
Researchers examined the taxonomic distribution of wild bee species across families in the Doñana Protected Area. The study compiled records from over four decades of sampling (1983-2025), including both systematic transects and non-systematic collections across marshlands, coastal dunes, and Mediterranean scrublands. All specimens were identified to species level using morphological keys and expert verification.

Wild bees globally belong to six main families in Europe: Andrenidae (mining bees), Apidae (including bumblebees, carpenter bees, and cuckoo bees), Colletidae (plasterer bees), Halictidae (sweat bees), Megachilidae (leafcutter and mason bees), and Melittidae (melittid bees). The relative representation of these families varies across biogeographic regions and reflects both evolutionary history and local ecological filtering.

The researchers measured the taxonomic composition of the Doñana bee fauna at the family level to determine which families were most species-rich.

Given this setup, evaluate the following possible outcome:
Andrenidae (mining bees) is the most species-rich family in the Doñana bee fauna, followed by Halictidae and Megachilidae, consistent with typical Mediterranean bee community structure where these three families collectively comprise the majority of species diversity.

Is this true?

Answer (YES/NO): NO